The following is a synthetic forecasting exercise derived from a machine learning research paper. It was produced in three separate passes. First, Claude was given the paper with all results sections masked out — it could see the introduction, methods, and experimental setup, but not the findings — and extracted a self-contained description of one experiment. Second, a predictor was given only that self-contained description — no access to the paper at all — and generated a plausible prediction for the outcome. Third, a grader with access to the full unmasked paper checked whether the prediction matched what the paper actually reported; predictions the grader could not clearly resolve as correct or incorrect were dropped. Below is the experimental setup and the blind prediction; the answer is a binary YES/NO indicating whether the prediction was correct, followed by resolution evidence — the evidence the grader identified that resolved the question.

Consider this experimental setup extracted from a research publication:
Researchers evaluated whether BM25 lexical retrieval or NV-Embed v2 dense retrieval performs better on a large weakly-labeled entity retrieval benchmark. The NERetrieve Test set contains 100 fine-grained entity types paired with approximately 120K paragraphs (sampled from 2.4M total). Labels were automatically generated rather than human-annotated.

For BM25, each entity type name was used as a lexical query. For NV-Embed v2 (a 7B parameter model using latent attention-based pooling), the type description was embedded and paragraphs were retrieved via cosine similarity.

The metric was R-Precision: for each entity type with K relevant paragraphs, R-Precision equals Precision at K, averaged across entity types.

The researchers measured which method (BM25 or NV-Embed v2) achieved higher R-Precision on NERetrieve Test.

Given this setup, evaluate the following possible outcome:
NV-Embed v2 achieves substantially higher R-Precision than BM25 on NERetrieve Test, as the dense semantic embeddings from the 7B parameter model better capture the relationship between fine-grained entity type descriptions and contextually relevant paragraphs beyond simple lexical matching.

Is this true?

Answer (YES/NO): NO